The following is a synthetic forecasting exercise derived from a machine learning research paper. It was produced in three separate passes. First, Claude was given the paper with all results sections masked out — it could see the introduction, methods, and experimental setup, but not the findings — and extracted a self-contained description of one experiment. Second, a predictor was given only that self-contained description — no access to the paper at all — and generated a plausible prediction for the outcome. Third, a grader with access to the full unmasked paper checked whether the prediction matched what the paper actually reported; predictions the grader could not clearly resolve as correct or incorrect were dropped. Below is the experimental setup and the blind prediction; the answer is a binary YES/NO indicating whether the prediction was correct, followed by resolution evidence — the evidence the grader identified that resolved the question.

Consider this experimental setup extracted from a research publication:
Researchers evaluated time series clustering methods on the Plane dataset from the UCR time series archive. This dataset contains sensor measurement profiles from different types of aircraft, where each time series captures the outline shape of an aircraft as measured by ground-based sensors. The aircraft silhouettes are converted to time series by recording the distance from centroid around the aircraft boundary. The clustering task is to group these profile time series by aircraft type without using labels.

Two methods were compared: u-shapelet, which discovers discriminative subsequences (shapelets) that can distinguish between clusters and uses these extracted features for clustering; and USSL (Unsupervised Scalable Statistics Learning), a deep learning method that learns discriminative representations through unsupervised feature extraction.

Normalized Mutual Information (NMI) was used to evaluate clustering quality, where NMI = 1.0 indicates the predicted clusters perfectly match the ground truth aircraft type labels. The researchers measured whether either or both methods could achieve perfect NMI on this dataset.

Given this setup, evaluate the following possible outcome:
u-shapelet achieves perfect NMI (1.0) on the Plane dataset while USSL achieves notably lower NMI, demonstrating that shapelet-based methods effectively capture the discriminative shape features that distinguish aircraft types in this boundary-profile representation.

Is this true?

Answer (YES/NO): NO